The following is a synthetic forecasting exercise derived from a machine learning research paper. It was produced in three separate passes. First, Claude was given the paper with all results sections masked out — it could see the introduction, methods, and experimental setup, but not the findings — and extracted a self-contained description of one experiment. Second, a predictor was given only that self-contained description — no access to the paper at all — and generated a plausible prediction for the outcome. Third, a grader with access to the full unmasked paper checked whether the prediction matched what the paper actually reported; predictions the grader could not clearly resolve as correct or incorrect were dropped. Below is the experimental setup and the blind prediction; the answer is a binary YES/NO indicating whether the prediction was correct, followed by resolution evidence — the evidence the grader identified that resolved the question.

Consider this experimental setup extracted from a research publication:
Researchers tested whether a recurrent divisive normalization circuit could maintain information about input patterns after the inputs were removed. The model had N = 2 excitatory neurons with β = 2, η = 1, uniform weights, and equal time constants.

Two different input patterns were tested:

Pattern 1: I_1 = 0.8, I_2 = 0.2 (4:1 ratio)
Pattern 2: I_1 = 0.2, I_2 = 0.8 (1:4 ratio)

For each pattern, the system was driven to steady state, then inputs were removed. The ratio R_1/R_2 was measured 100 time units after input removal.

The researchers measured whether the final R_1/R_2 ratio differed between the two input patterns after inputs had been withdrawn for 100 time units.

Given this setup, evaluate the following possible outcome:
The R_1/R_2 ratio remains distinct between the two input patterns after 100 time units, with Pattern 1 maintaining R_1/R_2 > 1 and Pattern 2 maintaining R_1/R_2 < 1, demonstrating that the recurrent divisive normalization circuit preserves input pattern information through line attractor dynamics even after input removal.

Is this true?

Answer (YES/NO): YES